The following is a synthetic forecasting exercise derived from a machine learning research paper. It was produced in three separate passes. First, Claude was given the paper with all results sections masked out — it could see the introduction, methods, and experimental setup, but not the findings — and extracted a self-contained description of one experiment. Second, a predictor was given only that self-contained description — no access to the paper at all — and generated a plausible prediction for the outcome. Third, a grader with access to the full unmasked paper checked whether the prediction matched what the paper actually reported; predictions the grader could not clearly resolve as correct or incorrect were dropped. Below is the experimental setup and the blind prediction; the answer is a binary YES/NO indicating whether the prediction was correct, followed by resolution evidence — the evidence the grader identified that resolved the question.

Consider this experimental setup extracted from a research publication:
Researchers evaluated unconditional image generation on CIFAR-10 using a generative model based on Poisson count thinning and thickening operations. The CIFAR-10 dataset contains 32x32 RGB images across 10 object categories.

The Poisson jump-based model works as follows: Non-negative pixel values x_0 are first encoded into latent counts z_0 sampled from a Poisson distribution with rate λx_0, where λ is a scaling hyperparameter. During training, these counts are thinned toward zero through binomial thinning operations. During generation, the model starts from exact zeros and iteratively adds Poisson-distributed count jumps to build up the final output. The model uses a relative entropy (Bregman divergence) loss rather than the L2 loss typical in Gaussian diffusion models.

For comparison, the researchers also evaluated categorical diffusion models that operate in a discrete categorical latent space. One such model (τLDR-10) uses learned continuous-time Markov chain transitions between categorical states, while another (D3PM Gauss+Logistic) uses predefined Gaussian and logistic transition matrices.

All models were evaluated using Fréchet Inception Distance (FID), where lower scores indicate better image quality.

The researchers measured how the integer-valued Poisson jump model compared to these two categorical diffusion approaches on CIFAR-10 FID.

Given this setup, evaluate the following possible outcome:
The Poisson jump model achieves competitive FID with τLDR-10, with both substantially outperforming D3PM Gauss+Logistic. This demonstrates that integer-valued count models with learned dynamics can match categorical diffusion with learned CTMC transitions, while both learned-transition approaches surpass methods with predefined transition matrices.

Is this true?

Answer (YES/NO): NO